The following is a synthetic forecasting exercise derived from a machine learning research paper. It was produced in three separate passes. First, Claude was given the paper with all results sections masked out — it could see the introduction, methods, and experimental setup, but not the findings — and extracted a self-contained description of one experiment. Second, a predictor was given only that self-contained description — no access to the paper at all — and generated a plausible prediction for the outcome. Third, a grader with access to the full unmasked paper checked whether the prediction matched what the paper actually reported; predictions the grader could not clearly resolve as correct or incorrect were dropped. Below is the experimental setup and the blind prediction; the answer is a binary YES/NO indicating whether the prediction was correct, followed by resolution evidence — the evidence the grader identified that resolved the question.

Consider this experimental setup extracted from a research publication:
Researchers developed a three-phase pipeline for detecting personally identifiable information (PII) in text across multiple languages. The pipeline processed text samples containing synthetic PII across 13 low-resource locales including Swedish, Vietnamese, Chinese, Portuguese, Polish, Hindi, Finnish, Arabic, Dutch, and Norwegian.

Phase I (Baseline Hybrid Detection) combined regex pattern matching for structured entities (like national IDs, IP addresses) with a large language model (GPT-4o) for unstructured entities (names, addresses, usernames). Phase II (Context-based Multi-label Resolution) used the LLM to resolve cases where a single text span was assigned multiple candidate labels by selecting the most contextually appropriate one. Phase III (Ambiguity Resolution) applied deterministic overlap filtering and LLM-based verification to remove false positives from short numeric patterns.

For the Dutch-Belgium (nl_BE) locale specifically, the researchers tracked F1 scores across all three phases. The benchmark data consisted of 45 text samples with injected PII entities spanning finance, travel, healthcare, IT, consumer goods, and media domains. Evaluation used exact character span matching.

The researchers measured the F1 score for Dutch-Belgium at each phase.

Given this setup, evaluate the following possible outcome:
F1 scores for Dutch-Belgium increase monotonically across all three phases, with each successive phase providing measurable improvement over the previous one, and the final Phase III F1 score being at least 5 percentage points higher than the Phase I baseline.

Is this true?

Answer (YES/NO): NO